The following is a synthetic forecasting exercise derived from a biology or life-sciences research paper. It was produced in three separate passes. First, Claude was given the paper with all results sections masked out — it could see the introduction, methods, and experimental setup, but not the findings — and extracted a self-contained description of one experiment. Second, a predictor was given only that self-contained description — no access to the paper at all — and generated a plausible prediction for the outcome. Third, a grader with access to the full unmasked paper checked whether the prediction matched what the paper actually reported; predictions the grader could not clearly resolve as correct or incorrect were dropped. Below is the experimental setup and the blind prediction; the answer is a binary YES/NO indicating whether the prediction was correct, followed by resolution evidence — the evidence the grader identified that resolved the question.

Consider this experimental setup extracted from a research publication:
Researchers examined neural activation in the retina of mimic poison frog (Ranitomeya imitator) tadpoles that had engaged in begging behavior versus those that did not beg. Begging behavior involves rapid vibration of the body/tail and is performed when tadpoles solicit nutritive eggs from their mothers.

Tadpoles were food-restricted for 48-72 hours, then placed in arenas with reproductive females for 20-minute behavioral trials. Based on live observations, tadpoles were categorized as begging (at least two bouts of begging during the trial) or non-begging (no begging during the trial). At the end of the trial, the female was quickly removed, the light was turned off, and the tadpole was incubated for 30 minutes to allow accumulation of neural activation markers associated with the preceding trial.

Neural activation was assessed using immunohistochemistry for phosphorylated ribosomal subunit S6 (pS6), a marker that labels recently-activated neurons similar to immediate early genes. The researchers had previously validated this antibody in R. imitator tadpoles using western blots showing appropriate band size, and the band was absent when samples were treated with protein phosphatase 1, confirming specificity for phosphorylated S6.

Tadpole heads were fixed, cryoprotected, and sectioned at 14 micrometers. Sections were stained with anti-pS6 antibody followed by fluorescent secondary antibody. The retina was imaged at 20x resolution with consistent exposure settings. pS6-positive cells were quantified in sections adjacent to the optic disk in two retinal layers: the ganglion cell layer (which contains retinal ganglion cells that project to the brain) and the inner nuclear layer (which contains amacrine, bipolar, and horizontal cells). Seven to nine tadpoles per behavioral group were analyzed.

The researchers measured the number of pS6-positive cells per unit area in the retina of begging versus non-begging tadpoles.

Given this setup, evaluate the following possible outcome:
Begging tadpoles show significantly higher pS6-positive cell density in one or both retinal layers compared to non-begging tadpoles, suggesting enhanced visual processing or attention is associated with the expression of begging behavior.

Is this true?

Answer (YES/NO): NO